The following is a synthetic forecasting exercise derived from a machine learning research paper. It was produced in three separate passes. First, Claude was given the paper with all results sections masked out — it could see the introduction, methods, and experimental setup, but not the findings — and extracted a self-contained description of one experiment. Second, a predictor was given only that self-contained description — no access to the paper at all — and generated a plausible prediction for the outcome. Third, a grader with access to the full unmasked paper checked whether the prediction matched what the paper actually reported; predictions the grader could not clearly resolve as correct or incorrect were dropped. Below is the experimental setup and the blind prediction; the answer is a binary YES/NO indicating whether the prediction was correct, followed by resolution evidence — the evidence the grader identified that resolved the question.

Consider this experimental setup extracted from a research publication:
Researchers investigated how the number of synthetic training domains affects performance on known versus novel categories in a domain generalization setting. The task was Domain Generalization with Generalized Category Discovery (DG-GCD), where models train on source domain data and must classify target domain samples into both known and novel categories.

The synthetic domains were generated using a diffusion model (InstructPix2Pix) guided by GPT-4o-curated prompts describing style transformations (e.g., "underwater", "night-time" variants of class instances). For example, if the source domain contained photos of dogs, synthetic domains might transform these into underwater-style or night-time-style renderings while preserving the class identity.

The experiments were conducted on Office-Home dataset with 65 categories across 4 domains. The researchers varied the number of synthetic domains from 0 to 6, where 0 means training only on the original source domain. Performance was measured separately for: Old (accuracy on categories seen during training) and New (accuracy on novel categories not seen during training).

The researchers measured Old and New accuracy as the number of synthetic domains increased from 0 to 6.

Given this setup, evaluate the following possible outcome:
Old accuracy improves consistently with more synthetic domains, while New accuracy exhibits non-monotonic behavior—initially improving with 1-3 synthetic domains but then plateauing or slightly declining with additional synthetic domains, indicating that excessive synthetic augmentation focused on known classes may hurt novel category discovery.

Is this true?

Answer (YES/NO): NO